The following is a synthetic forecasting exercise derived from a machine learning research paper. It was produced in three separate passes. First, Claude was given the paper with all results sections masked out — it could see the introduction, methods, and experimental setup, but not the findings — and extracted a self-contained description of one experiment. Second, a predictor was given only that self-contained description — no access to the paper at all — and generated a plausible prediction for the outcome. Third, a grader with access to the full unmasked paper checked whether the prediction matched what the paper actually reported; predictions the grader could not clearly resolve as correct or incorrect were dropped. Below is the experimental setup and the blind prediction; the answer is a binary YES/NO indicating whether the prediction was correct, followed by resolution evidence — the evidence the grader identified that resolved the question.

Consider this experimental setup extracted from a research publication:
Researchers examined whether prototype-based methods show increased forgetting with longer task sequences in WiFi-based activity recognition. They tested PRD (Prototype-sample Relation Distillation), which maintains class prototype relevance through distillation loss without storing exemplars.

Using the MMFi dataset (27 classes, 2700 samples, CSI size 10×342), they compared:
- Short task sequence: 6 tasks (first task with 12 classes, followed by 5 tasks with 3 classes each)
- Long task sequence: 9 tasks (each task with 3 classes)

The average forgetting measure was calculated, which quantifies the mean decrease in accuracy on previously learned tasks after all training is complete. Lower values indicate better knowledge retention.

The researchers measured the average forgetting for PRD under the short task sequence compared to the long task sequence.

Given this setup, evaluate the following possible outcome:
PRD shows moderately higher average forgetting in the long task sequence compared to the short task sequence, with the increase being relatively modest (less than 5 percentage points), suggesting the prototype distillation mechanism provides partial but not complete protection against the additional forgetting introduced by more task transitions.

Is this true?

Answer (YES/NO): NO